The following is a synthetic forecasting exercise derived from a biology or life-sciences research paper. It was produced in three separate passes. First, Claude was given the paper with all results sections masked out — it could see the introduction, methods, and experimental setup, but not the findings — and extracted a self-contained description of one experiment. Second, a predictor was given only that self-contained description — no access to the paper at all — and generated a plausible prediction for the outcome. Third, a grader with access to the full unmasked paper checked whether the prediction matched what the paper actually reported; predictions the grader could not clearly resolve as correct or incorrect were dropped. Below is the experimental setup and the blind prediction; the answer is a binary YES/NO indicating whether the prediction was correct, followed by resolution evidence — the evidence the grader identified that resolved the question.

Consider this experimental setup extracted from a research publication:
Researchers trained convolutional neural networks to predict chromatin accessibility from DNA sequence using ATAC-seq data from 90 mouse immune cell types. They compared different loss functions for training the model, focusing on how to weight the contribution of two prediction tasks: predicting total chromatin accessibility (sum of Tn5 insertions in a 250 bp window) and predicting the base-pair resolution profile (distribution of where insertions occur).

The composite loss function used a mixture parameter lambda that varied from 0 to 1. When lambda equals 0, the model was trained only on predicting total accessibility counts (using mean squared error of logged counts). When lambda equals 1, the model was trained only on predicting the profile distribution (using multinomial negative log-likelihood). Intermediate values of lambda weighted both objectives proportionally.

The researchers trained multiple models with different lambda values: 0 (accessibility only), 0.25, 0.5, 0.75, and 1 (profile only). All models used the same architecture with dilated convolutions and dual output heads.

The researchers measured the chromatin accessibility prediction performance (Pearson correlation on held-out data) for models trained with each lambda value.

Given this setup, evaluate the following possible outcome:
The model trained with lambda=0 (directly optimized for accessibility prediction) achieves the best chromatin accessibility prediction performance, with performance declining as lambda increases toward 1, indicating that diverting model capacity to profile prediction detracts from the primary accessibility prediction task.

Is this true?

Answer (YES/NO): NO